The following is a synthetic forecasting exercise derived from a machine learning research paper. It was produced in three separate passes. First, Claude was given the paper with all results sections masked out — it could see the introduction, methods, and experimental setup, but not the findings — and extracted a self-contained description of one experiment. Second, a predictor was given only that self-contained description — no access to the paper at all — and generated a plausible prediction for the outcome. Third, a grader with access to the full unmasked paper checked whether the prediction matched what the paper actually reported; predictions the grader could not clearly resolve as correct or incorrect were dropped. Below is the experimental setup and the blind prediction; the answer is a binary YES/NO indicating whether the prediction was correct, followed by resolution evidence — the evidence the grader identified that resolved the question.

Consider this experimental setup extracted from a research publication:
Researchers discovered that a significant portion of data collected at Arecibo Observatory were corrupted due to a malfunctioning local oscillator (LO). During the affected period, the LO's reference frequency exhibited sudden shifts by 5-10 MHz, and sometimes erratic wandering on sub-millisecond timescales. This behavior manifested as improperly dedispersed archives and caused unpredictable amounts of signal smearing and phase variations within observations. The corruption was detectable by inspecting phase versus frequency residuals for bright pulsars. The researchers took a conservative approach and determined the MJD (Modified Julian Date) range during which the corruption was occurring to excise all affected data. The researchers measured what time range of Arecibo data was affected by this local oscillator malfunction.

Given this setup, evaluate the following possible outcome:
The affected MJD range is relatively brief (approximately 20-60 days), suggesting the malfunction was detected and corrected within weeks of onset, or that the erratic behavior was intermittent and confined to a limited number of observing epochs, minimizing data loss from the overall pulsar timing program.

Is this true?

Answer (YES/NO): NO